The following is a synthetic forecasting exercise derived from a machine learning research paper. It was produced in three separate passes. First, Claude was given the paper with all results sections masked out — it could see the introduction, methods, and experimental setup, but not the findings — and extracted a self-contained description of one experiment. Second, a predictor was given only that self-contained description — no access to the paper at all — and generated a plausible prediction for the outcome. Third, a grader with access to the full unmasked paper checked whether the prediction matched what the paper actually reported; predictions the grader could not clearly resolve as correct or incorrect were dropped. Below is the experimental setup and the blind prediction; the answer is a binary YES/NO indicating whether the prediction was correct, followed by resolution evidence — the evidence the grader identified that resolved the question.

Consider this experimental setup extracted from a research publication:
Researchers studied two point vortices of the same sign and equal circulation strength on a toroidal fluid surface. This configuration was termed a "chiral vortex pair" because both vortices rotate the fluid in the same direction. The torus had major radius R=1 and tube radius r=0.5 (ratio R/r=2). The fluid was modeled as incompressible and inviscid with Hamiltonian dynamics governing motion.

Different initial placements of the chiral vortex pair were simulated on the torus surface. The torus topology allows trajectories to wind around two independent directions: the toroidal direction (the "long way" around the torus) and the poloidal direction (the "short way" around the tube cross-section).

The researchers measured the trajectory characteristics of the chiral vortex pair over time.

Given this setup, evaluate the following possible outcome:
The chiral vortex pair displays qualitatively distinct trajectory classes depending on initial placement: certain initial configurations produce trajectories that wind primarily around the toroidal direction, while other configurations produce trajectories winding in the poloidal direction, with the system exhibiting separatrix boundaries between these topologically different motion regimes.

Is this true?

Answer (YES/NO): NO